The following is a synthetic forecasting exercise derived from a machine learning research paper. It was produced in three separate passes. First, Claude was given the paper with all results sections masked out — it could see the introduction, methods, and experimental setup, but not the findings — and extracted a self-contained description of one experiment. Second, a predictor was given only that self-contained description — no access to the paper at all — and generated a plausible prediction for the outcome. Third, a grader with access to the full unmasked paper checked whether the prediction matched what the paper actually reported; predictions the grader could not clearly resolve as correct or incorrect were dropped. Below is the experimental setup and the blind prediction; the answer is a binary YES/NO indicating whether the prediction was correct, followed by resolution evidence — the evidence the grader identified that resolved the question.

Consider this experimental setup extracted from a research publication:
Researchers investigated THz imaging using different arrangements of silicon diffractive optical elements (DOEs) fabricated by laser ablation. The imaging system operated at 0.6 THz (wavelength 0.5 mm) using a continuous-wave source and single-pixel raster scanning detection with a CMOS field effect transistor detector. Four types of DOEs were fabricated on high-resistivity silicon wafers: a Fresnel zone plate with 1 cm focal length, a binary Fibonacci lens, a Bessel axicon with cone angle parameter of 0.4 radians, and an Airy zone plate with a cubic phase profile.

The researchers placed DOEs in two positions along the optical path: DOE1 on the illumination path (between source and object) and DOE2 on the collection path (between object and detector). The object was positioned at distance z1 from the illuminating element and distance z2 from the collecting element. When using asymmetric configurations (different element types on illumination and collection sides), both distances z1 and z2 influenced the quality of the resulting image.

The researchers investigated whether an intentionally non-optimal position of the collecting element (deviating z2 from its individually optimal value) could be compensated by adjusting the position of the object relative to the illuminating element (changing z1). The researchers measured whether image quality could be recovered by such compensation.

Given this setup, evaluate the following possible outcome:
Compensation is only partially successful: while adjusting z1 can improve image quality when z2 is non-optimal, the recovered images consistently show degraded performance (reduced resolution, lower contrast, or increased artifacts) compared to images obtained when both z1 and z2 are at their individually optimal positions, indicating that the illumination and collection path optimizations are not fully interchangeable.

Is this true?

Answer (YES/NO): NO